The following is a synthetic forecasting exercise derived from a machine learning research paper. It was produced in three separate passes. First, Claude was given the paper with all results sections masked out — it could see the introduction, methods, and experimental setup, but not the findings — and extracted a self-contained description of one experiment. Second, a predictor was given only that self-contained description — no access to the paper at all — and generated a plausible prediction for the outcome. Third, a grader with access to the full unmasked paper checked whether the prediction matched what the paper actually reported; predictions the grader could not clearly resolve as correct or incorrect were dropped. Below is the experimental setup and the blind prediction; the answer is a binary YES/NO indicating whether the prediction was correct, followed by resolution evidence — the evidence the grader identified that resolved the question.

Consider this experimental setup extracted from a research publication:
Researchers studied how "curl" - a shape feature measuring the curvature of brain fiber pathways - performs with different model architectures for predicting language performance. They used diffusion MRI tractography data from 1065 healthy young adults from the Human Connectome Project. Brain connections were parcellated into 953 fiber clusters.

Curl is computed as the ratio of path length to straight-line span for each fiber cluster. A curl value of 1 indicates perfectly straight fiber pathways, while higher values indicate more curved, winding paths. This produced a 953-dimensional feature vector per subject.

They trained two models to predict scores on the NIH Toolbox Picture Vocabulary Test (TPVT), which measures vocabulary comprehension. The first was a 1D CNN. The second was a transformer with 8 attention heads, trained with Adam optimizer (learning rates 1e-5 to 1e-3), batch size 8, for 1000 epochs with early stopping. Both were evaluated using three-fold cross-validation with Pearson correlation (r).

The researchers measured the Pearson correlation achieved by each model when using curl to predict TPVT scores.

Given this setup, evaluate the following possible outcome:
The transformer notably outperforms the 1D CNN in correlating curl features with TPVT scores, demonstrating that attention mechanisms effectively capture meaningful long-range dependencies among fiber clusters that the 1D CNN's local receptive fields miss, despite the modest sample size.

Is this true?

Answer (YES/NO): YES